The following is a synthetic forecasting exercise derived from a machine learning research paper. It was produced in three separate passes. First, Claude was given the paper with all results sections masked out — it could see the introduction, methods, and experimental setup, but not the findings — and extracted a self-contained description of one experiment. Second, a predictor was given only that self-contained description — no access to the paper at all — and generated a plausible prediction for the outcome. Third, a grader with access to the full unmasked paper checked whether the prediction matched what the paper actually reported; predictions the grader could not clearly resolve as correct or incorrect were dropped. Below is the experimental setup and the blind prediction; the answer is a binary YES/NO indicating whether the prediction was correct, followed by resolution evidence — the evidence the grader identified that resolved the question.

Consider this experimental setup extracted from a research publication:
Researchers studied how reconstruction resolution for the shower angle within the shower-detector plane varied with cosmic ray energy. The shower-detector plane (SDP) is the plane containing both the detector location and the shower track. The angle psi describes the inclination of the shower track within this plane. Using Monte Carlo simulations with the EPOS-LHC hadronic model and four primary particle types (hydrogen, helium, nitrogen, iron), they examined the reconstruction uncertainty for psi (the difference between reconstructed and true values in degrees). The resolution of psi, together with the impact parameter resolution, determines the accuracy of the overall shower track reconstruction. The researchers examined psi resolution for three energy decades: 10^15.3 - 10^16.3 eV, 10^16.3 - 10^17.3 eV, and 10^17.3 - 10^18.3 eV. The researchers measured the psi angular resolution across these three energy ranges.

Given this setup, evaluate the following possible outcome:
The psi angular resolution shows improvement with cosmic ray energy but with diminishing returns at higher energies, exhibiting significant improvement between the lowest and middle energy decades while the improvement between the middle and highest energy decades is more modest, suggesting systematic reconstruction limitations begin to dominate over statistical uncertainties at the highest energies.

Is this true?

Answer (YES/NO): NO